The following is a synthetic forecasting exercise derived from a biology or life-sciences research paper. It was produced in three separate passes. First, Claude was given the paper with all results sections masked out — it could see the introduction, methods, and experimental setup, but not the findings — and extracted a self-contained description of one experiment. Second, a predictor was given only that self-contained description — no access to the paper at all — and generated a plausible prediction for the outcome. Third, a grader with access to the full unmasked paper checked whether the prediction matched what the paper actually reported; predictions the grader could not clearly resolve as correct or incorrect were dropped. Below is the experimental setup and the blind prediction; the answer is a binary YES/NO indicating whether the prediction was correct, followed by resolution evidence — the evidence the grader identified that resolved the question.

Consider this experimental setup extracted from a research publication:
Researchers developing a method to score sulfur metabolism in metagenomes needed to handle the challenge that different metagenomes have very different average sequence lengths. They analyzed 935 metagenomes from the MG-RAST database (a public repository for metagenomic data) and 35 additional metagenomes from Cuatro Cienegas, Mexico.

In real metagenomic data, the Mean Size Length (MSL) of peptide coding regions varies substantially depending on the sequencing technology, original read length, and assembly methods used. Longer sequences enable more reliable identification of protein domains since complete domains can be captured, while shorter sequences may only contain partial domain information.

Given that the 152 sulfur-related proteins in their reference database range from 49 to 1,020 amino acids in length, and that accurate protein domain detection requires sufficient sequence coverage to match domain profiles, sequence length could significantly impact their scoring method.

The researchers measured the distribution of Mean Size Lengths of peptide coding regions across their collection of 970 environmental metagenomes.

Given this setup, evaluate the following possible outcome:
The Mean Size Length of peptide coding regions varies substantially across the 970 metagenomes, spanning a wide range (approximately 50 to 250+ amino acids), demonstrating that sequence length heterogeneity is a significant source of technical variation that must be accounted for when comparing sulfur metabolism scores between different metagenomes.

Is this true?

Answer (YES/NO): NO